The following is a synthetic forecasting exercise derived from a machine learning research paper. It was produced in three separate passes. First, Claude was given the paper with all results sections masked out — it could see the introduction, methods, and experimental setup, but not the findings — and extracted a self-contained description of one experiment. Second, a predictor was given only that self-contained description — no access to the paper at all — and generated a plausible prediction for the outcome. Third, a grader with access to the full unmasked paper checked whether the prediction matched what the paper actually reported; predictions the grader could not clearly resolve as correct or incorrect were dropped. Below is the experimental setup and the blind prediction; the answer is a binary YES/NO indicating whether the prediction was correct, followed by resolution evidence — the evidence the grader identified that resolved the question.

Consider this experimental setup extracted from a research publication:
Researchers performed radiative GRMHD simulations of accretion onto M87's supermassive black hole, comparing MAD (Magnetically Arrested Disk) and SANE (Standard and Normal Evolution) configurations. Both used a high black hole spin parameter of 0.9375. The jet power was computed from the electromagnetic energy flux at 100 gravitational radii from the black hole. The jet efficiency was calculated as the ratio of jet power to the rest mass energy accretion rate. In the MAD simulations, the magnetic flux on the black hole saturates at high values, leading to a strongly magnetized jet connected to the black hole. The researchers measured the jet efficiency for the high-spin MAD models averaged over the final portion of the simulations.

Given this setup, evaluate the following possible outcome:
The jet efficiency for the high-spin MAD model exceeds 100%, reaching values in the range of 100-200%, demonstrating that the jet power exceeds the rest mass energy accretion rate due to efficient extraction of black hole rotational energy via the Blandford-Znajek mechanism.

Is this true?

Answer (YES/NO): NO